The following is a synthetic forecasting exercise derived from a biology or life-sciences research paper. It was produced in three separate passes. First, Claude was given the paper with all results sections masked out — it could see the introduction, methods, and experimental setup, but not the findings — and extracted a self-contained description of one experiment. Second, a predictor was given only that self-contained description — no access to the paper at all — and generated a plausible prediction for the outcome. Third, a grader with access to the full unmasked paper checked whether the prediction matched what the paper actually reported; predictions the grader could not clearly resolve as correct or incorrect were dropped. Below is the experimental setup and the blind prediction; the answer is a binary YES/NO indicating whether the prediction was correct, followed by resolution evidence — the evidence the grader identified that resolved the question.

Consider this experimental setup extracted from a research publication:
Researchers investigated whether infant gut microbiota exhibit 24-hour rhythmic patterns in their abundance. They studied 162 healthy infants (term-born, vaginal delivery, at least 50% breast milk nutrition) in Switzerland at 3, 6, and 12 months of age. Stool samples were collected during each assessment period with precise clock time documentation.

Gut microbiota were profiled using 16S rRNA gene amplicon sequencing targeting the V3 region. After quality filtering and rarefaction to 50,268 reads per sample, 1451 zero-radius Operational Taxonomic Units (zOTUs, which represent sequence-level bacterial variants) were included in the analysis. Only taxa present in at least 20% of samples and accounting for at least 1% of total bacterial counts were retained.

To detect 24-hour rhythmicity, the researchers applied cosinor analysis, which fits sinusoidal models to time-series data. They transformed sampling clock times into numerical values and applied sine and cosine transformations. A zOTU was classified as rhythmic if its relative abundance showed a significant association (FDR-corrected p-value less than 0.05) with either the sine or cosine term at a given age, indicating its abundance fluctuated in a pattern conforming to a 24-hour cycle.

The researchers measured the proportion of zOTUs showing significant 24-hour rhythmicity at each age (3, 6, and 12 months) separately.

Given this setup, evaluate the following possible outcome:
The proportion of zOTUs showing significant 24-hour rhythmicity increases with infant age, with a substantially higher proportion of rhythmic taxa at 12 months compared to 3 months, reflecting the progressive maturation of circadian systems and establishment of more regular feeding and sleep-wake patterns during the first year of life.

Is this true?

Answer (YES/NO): YES